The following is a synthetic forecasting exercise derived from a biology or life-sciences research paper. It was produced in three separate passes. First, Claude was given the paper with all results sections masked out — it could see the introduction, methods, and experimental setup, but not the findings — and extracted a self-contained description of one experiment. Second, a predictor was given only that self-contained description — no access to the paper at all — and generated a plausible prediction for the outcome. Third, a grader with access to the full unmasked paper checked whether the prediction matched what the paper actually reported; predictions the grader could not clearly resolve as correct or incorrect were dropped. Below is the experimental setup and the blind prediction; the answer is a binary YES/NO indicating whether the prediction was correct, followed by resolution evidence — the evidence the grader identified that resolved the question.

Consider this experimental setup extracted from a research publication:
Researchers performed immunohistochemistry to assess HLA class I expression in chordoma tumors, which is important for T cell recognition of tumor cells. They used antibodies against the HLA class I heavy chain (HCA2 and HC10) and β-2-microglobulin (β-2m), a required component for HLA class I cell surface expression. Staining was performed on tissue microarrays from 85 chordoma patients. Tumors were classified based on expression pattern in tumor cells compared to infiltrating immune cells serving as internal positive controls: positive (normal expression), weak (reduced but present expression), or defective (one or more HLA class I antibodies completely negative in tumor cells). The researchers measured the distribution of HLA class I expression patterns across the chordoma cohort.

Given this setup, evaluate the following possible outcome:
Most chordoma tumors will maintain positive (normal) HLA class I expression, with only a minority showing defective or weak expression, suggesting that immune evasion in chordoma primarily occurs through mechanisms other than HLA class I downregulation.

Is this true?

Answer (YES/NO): YES